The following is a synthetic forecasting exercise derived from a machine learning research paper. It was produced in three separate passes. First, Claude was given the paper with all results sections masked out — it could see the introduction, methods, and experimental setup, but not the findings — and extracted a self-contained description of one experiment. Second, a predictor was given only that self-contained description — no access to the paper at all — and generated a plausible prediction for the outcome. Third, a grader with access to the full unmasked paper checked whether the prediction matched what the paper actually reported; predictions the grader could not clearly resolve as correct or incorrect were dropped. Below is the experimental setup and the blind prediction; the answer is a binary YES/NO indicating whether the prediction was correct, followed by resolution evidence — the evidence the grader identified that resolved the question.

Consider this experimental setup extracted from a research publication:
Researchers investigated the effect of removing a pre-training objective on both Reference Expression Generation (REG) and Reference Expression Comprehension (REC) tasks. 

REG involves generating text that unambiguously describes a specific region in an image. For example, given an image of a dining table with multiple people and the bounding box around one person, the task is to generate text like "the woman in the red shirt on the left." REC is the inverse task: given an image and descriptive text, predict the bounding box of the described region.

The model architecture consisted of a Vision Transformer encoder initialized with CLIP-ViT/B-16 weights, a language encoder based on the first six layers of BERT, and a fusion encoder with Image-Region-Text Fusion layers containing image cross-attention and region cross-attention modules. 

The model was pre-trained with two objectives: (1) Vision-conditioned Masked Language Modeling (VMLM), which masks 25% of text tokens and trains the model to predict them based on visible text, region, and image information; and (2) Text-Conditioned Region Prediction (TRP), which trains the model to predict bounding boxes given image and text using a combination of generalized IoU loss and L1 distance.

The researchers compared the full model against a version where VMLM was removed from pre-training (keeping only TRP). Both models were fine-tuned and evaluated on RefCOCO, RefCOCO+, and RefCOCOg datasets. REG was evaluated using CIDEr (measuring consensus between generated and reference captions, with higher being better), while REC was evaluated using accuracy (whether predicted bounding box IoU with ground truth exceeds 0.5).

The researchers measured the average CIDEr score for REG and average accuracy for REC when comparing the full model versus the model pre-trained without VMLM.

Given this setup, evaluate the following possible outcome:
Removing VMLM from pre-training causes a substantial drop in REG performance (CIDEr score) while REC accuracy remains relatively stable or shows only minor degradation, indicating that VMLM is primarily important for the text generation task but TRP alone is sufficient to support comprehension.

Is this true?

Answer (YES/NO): NO